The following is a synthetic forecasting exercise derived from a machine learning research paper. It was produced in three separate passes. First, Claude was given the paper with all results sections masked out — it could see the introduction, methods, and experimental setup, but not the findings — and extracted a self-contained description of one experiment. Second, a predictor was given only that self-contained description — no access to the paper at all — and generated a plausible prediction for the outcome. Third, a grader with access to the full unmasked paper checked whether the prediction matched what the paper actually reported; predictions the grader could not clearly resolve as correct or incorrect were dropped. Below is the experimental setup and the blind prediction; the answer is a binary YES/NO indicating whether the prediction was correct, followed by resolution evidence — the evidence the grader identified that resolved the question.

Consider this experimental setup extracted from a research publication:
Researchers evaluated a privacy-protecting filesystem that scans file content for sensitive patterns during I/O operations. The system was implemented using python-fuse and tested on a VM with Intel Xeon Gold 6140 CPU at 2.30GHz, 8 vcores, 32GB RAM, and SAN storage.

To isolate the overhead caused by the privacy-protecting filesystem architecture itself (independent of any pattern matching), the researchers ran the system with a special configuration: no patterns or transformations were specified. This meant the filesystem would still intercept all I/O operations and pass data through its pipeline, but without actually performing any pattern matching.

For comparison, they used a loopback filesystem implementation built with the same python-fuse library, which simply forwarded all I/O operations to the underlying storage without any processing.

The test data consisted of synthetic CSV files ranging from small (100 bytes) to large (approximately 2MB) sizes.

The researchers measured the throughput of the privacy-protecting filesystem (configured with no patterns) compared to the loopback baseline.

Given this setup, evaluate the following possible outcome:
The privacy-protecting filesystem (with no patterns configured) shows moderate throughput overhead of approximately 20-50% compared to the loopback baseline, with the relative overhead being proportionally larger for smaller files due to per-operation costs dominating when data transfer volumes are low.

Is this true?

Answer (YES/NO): NO